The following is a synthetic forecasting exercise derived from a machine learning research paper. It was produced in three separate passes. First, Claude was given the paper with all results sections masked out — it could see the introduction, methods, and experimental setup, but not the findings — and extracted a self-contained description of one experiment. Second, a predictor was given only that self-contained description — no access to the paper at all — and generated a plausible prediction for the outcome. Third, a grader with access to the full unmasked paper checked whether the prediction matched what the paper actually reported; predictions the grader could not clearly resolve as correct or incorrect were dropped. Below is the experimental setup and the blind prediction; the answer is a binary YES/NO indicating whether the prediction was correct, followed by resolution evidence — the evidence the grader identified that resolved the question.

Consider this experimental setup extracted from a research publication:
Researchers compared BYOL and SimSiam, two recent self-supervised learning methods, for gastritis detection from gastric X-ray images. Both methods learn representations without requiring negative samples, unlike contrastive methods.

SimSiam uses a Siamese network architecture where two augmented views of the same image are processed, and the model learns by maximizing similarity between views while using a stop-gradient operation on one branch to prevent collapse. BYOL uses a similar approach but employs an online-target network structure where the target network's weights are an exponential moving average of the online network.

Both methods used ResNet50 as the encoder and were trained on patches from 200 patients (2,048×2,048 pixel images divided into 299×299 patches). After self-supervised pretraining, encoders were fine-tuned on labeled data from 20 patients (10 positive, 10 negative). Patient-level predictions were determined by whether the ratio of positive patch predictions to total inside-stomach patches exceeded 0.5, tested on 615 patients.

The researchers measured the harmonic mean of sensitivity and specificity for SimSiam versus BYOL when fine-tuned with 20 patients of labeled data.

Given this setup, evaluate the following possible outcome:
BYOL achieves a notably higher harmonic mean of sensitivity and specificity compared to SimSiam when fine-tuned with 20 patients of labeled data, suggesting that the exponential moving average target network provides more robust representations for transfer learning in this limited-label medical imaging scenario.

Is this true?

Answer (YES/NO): NO